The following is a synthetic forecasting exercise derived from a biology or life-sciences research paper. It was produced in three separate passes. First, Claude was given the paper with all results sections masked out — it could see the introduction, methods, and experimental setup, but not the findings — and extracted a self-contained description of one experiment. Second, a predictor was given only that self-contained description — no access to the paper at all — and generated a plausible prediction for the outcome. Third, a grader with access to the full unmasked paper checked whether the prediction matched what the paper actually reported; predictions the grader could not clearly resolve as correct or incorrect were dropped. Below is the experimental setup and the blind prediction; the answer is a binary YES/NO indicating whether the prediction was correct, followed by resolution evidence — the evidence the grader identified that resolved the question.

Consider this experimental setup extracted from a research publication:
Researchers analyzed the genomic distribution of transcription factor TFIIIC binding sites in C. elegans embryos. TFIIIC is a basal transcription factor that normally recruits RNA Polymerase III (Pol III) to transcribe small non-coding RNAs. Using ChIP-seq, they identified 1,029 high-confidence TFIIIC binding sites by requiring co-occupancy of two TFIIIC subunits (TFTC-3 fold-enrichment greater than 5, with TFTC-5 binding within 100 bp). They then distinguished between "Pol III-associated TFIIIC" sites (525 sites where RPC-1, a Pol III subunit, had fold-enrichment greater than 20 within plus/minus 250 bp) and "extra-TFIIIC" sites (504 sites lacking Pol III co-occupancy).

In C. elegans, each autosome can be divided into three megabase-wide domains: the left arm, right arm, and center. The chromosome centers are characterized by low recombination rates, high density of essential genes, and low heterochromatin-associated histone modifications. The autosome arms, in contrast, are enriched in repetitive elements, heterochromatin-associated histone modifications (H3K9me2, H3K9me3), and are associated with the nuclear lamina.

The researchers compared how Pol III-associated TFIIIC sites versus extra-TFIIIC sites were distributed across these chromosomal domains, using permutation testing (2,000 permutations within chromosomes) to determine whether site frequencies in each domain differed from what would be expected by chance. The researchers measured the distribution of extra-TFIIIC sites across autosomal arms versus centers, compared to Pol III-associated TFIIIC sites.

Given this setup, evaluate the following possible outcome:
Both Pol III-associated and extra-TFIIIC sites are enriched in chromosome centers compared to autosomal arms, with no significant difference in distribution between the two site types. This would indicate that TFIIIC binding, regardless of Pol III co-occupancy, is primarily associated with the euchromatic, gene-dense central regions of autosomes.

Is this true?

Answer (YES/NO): NO